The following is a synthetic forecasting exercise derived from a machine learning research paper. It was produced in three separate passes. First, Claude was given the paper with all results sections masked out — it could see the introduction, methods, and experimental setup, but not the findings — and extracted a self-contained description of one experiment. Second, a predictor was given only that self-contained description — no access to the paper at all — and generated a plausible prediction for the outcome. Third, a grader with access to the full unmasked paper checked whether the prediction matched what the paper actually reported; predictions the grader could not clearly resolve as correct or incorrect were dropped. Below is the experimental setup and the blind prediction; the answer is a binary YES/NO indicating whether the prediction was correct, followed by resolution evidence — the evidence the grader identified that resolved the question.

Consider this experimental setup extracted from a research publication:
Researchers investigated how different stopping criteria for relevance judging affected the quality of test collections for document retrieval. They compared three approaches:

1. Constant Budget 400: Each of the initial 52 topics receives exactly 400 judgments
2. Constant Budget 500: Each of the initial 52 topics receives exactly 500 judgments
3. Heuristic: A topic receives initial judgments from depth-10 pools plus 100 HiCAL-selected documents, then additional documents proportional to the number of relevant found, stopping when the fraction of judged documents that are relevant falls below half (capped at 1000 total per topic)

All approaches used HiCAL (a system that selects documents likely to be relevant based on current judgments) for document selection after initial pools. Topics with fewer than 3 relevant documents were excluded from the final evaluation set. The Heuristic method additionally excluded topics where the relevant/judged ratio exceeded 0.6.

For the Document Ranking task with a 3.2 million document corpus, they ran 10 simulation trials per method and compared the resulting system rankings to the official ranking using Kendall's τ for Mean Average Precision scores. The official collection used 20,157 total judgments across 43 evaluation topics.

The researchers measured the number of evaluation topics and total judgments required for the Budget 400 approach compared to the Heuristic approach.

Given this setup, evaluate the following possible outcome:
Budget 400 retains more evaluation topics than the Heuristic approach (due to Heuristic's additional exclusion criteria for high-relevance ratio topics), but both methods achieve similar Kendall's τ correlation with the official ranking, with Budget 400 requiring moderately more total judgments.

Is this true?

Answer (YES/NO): YES